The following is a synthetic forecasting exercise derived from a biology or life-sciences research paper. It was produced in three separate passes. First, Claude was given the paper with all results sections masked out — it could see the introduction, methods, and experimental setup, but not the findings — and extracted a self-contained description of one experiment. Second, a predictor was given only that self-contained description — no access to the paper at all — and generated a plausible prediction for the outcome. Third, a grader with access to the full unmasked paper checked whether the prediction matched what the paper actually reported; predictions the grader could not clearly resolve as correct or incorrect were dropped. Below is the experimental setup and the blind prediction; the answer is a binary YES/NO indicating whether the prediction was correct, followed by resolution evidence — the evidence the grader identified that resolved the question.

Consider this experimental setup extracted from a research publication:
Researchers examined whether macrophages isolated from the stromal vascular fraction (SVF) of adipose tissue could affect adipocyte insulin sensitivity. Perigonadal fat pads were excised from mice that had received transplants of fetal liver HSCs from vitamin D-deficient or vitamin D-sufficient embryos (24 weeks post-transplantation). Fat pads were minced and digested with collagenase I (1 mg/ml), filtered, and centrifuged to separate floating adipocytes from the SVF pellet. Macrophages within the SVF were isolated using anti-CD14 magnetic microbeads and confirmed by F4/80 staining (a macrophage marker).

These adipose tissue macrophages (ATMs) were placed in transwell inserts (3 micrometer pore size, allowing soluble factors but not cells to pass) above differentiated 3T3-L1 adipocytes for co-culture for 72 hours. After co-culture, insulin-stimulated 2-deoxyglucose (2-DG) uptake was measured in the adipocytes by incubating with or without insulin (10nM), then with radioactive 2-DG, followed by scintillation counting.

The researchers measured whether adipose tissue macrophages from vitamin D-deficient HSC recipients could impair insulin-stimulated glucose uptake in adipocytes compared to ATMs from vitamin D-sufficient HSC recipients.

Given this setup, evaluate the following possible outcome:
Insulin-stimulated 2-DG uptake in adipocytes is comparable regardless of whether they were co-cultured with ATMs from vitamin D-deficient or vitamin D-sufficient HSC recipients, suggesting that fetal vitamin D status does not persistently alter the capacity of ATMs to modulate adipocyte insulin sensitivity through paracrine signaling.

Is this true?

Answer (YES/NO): NO